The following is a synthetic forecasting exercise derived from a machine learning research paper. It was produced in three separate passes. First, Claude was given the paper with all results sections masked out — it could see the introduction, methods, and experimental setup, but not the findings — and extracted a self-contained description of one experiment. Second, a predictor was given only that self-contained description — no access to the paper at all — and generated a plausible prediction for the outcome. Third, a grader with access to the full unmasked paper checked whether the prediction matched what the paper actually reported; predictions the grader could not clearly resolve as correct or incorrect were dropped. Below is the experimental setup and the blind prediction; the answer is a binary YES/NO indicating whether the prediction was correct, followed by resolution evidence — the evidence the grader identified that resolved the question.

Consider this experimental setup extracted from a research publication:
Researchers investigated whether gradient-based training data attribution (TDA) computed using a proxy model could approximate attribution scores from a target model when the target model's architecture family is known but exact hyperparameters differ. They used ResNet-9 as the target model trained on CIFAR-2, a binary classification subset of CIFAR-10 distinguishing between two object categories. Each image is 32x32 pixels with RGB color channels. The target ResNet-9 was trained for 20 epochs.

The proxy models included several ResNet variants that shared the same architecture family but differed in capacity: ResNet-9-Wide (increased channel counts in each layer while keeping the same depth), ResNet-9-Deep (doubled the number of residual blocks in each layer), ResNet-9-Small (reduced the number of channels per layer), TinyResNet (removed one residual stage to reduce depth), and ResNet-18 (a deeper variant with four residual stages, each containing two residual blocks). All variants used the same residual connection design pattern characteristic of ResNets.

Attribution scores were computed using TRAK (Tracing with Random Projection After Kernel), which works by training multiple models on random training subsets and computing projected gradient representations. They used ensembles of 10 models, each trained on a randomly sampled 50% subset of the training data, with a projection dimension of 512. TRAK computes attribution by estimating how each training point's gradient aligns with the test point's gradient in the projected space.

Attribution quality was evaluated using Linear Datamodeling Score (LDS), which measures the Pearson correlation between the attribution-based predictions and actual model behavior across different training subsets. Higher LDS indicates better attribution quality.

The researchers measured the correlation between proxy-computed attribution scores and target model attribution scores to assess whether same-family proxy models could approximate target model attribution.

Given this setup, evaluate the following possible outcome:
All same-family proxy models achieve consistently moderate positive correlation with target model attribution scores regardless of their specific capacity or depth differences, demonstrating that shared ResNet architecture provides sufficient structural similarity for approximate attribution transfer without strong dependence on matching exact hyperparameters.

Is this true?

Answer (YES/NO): NO